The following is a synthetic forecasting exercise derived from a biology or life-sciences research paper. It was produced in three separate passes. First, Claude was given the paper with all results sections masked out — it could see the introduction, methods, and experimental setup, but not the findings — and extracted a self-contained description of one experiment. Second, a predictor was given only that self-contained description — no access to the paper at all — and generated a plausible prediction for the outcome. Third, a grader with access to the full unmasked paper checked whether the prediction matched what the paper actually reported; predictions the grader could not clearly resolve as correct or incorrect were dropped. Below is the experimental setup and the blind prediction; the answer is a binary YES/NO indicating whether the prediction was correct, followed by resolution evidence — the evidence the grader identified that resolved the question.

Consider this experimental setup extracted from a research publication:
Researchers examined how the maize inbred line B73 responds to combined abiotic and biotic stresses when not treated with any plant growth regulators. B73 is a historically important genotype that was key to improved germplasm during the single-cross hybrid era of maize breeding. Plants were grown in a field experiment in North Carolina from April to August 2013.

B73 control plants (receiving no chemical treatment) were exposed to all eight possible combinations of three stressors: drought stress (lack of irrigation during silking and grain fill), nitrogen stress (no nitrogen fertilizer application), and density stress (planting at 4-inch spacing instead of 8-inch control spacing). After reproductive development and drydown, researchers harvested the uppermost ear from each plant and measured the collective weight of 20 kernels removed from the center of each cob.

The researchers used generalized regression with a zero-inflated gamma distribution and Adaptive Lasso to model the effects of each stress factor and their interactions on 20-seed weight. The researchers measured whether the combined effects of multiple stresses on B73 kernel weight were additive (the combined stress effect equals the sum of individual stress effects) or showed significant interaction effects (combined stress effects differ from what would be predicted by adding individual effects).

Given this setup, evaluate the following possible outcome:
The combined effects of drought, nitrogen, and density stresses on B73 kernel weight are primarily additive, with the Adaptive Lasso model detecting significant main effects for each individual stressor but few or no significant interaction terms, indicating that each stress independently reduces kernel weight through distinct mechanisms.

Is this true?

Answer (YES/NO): NO